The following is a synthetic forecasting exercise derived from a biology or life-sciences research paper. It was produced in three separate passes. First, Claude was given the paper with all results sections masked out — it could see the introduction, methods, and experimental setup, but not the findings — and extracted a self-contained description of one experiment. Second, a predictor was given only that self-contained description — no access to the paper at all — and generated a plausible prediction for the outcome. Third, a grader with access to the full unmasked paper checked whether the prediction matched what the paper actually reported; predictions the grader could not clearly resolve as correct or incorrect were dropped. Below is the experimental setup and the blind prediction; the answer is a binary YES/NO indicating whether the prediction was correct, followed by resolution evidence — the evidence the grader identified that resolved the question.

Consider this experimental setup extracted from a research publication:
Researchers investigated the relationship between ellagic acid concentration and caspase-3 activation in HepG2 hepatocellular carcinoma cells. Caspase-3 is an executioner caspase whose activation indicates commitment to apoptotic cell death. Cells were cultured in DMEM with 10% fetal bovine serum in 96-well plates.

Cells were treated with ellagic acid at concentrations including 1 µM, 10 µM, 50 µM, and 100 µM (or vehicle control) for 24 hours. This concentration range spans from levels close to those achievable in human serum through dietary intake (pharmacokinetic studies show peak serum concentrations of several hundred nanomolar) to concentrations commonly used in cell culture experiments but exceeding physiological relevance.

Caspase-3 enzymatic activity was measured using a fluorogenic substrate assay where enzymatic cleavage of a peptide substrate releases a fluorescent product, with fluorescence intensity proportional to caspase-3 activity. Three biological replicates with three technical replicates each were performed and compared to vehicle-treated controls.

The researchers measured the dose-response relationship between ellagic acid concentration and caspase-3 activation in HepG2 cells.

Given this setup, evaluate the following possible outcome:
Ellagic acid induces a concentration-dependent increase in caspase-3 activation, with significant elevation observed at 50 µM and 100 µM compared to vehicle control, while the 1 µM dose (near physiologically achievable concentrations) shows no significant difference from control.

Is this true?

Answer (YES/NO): NO